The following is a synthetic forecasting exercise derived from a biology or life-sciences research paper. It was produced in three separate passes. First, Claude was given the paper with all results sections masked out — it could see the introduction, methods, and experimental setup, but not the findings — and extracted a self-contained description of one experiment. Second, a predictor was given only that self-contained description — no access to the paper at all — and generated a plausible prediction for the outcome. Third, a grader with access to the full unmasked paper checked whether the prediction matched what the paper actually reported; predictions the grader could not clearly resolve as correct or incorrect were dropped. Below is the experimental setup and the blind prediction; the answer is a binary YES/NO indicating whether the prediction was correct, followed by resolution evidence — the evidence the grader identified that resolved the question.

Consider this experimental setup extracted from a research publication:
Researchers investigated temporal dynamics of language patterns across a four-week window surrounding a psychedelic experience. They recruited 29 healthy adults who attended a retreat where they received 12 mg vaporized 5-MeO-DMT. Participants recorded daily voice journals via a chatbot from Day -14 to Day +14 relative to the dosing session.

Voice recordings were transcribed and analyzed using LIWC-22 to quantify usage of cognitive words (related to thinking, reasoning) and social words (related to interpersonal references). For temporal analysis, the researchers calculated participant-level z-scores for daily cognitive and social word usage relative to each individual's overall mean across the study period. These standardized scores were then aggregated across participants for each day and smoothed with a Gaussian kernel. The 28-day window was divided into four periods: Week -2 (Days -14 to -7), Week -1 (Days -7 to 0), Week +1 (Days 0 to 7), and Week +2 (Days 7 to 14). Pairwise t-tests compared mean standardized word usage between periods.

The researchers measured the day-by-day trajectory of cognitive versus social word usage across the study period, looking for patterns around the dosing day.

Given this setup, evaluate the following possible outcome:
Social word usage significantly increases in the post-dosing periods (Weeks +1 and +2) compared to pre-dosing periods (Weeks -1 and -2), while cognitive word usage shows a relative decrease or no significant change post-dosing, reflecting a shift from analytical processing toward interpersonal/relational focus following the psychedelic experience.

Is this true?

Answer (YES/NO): NO